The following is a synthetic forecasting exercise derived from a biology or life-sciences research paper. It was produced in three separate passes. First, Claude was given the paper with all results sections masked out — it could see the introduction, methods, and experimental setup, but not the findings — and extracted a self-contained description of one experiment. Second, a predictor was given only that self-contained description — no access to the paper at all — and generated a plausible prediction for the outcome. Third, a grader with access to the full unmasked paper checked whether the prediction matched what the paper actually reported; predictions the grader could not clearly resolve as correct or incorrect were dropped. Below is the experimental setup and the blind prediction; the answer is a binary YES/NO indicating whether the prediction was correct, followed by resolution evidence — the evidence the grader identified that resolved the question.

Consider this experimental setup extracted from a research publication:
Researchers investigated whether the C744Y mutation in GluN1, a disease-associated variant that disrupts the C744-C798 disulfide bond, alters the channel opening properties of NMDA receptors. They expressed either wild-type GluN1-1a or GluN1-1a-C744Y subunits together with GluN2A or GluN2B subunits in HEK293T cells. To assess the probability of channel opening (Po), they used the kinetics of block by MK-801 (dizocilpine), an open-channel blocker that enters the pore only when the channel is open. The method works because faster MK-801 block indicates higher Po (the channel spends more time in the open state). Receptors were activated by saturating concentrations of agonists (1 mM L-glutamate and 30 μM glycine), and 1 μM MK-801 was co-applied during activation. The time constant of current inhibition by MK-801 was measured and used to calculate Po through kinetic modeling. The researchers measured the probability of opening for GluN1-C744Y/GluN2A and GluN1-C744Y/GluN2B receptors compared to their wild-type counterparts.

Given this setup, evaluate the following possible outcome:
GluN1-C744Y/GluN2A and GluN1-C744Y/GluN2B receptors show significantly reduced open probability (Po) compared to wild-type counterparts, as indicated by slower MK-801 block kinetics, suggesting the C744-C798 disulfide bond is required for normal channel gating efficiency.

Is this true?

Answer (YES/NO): NO